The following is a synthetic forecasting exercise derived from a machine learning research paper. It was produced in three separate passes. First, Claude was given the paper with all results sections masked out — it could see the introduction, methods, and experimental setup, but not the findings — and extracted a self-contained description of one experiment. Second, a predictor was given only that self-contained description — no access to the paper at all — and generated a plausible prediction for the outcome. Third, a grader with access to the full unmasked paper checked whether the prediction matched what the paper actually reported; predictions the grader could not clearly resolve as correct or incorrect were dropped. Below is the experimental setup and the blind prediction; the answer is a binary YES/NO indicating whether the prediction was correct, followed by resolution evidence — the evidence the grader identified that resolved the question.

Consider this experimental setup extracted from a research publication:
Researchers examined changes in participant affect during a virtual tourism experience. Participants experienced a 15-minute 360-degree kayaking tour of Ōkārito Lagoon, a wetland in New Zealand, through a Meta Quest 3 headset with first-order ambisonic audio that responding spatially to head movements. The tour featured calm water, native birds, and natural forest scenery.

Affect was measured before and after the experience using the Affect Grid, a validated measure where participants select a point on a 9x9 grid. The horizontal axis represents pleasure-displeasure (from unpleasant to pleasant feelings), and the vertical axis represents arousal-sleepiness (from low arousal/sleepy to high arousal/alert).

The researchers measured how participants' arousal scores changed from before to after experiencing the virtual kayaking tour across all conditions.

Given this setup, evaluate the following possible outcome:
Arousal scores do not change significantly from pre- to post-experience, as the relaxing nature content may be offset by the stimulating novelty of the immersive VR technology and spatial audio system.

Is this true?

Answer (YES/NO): YES